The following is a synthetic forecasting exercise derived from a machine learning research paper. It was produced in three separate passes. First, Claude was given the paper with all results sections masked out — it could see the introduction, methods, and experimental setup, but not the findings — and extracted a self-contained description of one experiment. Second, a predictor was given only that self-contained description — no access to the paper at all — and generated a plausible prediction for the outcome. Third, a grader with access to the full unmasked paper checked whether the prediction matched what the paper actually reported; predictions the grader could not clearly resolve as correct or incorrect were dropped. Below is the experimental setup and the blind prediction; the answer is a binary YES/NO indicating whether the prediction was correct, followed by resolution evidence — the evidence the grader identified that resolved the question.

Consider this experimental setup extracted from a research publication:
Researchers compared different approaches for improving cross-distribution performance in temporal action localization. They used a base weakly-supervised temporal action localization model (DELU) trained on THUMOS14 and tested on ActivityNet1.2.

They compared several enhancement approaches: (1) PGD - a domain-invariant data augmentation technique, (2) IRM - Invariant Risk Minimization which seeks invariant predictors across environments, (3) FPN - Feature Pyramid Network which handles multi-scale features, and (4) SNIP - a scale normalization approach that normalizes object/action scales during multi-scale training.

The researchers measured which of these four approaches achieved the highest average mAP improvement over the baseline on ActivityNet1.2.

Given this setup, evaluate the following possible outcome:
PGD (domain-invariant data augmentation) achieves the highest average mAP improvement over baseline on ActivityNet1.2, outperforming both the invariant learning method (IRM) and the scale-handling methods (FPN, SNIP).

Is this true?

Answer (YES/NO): NO